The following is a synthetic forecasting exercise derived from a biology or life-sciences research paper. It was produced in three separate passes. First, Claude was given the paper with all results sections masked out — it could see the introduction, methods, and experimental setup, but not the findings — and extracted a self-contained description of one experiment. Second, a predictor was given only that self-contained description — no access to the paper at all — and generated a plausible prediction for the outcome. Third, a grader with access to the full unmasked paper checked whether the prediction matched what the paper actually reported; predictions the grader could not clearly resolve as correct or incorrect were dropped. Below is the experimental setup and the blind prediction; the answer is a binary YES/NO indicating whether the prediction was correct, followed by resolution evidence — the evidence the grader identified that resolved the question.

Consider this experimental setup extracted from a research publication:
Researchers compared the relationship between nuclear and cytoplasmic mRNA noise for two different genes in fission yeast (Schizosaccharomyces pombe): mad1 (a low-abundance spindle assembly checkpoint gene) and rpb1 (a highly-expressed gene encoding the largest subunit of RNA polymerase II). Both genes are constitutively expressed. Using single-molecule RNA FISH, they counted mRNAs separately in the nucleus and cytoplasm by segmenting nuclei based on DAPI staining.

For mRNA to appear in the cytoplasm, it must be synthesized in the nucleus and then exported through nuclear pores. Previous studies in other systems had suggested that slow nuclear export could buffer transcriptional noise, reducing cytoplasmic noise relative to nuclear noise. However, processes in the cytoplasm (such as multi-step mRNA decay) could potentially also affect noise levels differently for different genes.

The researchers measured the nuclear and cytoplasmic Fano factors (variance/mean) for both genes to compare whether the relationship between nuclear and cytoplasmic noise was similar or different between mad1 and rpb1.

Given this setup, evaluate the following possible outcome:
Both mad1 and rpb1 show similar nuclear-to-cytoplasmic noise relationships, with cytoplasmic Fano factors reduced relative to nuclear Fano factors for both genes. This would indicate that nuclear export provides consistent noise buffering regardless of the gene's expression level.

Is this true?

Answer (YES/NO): NO